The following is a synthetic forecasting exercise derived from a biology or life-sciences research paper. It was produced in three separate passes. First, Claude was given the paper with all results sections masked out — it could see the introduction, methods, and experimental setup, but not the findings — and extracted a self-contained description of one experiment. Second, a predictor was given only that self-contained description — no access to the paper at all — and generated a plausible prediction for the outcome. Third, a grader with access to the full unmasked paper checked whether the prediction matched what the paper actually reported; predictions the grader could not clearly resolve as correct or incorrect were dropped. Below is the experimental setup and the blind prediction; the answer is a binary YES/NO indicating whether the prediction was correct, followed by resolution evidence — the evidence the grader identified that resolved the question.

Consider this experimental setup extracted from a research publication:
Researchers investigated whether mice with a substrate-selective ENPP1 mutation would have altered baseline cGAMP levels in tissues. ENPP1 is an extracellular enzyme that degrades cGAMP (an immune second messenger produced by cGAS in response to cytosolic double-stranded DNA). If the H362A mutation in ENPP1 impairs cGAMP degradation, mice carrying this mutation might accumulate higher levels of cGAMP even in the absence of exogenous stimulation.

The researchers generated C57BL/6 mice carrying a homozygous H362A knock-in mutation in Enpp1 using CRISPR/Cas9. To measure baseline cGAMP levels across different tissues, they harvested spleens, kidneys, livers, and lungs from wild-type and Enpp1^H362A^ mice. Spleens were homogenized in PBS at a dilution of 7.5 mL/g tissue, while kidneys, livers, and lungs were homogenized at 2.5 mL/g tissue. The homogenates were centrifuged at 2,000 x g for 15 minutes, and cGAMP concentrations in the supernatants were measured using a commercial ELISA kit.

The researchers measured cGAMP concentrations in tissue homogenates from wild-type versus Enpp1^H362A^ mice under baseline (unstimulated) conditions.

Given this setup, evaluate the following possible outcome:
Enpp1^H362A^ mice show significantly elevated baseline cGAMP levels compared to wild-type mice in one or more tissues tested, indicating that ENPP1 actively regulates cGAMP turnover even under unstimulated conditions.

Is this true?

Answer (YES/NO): NO